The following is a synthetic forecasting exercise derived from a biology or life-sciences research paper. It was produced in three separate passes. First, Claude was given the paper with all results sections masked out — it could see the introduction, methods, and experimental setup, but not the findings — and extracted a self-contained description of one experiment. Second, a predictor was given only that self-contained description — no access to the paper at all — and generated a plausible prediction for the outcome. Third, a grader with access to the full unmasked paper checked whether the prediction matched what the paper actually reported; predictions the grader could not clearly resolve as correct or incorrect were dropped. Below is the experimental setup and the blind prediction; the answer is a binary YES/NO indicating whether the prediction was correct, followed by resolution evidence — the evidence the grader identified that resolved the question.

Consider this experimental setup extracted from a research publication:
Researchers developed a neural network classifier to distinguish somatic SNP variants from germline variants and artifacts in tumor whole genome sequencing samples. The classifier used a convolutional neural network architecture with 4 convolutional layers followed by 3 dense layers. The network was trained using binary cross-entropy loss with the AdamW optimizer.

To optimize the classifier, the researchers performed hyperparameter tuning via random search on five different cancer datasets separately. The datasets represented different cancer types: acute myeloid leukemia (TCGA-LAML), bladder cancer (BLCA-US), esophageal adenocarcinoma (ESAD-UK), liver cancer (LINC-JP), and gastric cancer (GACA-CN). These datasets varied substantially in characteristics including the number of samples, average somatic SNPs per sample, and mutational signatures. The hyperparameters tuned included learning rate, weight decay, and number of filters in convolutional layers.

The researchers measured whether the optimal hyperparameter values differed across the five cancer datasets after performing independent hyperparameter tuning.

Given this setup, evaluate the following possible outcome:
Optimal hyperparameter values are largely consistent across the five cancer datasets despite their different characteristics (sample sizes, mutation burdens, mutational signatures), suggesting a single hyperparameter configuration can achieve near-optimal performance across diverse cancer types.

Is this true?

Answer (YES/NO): YES